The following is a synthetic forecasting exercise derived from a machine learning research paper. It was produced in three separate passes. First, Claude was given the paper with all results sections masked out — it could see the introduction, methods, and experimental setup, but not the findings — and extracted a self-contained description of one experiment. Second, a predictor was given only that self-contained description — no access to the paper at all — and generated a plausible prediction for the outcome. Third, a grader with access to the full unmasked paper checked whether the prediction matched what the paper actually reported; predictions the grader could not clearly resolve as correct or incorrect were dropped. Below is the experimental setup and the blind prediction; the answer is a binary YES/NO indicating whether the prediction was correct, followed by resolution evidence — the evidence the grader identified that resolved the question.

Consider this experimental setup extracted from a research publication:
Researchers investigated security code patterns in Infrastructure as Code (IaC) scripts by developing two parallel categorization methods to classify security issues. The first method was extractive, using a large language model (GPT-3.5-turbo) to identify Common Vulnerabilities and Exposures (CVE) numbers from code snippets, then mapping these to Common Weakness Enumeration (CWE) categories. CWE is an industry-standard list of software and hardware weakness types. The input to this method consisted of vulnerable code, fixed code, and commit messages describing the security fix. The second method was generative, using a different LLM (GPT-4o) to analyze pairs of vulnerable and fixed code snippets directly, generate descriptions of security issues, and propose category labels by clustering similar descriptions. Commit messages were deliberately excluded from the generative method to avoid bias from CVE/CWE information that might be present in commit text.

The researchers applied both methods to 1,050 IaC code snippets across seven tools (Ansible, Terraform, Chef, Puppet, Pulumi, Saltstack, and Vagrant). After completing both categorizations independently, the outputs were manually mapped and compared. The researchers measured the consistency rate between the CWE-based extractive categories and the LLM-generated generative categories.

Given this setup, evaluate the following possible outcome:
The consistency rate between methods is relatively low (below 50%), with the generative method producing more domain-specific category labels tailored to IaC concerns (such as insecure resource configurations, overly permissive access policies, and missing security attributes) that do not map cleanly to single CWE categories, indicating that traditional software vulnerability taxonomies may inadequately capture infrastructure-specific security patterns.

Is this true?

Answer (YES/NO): NO